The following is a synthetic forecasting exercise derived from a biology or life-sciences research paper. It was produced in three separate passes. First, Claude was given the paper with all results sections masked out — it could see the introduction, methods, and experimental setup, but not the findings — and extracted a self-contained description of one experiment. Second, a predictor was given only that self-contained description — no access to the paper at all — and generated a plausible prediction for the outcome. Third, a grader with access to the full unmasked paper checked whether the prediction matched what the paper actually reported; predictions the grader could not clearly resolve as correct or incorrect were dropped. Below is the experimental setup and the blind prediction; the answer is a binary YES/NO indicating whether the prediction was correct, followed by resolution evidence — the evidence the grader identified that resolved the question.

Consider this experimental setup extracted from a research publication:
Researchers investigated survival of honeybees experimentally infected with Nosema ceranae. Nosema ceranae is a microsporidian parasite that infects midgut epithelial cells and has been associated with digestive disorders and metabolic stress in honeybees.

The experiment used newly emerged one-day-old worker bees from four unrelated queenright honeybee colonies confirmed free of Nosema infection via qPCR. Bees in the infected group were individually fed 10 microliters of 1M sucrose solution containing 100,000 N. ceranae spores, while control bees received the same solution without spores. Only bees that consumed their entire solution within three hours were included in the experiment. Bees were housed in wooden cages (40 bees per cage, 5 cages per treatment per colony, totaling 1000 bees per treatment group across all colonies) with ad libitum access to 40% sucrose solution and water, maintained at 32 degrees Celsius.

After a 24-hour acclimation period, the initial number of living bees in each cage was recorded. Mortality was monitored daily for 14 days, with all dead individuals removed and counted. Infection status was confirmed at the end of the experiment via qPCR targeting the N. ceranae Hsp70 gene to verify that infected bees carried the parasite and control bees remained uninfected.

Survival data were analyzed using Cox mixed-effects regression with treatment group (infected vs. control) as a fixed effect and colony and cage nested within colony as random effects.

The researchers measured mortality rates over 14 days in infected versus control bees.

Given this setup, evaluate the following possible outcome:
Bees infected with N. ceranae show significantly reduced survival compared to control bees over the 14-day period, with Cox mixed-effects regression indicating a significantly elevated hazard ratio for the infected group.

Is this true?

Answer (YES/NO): YES